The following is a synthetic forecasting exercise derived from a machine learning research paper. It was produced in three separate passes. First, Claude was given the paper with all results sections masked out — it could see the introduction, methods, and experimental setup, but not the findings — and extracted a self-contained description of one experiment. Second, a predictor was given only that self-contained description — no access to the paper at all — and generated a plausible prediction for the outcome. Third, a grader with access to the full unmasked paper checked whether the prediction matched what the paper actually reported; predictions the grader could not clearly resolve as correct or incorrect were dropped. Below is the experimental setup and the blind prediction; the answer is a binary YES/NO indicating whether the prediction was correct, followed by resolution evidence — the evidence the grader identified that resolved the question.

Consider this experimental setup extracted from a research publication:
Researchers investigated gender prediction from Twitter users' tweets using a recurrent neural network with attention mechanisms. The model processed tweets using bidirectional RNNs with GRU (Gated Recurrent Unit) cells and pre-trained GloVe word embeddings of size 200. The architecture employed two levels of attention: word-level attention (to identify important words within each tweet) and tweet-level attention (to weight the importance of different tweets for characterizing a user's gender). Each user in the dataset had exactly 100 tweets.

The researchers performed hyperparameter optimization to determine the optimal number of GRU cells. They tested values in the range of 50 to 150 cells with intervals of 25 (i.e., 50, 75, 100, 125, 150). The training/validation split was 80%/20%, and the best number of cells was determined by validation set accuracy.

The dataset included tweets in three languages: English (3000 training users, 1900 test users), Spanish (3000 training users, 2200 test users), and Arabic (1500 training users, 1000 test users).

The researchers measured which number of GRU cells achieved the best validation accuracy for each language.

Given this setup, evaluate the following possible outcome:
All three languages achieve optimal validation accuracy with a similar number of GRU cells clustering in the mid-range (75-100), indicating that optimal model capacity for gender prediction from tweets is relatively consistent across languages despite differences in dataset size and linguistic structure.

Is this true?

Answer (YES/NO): NO